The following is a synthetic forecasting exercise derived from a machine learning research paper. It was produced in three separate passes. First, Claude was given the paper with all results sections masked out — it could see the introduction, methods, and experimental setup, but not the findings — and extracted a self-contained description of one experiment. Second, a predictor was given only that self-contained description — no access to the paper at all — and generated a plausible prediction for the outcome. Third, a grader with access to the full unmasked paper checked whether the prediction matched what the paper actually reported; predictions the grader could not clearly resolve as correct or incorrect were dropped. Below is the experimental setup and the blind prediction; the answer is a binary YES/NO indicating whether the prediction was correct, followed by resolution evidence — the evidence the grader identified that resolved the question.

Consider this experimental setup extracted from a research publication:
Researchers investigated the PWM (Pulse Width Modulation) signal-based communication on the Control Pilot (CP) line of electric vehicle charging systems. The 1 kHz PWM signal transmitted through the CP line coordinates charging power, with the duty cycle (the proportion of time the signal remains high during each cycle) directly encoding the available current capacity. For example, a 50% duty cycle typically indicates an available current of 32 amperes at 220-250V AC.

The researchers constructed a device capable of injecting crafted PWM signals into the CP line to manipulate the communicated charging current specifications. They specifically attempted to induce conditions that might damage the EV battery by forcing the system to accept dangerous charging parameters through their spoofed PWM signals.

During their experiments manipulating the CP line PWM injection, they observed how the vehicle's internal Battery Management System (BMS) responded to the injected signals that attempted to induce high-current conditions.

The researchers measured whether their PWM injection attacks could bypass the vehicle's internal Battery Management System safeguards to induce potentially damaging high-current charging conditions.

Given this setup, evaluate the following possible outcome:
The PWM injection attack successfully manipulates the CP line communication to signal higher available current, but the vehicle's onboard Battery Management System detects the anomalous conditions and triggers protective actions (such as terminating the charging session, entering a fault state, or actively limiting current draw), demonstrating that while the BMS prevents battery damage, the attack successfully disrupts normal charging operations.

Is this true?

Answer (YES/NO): NO